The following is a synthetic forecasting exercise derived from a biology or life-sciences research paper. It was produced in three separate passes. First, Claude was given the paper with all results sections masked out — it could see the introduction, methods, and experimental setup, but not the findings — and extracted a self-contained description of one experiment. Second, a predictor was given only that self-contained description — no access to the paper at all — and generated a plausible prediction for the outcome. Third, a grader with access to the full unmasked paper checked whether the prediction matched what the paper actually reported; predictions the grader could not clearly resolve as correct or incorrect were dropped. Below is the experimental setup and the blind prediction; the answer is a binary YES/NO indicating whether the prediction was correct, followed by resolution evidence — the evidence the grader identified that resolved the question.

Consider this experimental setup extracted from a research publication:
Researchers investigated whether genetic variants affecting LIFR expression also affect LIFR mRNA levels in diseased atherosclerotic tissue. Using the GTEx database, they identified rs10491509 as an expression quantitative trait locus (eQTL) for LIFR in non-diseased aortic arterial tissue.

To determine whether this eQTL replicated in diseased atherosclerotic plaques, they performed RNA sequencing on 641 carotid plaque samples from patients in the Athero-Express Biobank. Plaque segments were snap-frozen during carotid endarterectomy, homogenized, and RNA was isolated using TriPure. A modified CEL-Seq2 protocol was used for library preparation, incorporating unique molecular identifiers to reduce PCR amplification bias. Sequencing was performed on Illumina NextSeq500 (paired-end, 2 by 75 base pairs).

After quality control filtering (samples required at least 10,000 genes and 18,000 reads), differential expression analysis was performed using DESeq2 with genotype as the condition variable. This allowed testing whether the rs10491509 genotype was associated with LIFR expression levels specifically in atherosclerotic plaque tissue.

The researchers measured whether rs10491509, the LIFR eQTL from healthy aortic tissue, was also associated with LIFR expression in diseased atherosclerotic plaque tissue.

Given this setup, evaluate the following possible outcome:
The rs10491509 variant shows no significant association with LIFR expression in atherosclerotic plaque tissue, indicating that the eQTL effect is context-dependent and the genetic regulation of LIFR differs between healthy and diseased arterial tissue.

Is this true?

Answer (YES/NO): YES